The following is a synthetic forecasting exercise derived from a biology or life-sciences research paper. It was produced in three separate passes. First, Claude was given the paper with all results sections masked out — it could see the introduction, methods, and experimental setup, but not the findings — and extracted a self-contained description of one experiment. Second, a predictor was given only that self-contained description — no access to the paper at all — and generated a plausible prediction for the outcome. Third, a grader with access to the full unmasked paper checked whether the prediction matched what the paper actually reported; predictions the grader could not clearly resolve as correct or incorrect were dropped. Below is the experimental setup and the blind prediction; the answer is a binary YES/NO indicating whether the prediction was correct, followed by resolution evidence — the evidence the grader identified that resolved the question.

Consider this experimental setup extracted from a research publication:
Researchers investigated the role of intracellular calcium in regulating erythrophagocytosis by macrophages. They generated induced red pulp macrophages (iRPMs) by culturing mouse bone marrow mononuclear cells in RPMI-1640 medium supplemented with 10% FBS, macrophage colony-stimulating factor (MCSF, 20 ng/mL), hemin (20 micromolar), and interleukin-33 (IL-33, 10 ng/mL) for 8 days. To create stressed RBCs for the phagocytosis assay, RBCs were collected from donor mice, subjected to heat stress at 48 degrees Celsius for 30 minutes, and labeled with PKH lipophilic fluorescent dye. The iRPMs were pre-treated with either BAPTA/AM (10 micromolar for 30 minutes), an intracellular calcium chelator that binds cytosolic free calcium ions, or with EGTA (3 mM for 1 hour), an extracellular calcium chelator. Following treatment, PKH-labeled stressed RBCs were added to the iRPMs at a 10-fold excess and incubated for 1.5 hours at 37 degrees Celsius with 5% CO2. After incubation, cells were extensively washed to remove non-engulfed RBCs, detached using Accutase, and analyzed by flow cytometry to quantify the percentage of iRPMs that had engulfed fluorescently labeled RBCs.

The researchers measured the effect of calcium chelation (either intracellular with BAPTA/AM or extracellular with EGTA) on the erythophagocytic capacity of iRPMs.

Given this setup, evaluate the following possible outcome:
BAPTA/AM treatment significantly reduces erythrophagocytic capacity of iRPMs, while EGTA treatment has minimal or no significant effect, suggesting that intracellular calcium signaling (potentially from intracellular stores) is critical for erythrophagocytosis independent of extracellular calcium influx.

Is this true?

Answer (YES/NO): NO